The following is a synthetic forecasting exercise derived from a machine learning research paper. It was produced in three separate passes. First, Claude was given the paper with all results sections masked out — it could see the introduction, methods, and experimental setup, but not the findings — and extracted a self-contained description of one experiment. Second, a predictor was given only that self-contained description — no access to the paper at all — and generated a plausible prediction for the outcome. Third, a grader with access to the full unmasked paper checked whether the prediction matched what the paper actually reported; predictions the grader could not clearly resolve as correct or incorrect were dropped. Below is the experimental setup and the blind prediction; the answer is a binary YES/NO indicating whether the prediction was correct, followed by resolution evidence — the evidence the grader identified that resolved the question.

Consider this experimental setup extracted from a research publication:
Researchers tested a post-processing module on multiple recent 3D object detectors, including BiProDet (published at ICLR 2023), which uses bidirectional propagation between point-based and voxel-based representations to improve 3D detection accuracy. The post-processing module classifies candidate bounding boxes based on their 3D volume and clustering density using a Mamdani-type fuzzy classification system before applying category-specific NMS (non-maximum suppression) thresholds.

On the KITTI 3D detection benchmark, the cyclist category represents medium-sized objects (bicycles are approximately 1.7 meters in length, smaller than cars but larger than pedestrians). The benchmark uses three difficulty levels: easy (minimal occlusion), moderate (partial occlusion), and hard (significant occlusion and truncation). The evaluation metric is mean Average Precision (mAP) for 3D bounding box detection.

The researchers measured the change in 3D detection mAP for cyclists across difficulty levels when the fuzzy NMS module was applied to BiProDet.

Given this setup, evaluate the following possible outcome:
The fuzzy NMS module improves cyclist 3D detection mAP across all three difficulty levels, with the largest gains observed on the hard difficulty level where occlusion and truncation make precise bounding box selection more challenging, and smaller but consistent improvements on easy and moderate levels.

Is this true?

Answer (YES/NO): NO